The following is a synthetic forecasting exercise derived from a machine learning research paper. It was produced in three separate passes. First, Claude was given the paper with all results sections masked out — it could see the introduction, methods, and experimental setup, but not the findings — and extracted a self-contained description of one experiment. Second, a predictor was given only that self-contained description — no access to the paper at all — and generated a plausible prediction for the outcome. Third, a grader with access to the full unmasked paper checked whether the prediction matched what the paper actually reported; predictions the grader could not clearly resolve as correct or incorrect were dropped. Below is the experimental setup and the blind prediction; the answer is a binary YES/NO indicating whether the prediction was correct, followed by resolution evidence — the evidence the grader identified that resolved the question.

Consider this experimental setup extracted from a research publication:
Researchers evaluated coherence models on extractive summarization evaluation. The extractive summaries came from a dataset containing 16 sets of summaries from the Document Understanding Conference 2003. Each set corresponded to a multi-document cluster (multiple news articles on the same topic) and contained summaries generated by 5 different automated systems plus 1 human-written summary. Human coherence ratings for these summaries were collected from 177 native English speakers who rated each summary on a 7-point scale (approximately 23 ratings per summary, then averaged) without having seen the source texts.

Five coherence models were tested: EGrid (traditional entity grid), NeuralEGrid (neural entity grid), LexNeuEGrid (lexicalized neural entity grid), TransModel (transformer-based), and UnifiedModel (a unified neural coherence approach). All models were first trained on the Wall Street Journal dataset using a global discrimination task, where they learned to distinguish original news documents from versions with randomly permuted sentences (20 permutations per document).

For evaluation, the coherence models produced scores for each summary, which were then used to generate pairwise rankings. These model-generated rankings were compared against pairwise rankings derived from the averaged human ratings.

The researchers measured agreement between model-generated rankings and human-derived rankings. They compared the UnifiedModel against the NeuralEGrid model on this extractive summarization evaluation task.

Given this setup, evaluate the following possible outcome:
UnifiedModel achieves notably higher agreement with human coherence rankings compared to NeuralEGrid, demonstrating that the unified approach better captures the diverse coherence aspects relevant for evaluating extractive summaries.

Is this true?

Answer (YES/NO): NO